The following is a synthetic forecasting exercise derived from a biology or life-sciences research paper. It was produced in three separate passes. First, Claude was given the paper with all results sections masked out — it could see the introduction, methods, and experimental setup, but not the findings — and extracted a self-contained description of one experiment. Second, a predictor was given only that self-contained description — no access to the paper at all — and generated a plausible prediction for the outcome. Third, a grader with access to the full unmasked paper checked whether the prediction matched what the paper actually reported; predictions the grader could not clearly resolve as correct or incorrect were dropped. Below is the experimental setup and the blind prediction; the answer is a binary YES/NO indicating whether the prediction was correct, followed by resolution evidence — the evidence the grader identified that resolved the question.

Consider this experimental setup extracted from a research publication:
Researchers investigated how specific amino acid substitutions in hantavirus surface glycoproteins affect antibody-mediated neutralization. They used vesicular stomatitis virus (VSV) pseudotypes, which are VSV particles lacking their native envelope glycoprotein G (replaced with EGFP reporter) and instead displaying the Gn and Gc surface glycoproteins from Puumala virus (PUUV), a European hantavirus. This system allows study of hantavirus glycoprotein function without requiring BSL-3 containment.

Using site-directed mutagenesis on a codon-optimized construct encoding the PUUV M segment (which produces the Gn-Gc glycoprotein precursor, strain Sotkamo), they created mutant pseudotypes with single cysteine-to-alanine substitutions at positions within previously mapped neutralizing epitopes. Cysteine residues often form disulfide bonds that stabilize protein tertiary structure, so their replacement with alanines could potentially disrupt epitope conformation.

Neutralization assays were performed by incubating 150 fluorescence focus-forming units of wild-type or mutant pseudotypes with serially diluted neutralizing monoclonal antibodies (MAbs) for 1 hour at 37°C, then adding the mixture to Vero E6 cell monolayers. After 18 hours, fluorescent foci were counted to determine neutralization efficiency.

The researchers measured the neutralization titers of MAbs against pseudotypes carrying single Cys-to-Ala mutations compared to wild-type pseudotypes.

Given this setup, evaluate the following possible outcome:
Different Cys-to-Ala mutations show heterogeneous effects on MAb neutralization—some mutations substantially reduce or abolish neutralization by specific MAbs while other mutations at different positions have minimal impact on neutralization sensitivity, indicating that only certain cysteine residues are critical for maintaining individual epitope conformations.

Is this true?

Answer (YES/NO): NO